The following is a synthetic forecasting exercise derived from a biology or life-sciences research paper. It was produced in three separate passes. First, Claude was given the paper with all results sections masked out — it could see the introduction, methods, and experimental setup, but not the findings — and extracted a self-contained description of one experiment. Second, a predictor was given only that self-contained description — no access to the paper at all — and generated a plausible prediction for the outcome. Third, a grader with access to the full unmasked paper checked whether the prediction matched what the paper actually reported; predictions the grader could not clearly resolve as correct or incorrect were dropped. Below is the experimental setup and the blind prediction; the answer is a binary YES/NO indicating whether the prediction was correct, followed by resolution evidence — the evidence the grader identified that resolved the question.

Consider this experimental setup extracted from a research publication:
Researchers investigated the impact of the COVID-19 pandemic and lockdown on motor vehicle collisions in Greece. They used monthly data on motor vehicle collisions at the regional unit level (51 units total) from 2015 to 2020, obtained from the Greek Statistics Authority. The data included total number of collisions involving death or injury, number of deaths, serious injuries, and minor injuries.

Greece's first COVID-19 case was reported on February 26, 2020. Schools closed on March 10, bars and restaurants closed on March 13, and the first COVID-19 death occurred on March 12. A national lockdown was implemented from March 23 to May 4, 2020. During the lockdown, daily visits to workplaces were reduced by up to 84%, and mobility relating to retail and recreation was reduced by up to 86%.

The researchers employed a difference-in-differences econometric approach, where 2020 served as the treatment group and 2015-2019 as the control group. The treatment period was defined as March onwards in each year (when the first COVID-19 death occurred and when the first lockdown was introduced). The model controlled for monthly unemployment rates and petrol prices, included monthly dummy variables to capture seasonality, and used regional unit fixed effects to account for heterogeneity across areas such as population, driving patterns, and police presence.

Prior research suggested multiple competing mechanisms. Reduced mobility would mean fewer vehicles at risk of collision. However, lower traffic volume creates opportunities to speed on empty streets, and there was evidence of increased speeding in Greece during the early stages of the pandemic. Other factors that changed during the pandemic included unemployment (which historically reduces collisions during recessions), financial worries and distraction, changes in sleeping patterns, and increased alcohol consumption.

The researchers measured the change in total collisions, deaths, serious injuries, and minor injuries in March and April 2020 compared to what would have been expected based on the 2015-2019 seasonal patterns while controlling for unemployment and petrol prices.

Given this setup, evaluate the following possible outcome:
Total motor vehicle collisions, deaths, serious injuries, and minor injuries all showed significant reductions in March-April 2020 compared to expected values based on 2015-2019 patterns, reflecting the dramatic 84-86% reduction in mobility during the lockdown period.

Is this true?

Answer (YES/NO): YES